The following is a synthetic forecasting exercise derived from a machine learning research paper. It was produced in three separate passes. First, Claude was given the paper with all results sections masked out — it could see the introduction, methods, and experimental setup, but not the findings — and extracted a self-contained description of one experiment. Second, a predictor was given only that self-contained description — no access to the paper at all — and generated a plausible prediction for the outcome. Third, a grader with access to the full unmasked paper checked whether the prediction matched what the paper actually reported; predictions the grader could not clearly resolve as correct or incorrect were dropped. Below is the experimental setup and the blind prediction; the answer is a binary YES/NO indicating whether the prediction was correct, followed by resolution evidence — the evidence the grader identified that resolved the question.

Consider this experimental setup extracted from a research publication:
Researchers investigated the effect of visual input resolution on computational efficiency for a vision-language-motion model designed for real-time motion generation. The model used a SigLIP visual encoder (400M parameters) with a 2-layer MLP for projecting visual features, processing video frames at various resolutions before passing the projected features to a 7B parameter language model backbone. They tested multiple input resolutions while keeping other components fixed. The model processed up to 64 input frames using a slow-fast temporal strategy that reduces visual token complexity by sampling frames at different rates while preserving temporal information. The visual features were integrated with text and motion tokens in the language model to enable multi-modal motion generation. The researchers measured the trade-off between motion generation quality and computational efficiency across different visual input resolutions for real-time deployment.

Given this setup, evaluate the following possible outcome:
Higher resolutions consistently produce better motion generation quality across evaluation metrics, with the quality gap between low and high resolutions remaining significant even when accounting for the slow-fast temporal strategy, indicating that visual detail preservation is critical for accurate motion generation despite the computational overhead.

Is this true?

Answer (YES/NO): NO